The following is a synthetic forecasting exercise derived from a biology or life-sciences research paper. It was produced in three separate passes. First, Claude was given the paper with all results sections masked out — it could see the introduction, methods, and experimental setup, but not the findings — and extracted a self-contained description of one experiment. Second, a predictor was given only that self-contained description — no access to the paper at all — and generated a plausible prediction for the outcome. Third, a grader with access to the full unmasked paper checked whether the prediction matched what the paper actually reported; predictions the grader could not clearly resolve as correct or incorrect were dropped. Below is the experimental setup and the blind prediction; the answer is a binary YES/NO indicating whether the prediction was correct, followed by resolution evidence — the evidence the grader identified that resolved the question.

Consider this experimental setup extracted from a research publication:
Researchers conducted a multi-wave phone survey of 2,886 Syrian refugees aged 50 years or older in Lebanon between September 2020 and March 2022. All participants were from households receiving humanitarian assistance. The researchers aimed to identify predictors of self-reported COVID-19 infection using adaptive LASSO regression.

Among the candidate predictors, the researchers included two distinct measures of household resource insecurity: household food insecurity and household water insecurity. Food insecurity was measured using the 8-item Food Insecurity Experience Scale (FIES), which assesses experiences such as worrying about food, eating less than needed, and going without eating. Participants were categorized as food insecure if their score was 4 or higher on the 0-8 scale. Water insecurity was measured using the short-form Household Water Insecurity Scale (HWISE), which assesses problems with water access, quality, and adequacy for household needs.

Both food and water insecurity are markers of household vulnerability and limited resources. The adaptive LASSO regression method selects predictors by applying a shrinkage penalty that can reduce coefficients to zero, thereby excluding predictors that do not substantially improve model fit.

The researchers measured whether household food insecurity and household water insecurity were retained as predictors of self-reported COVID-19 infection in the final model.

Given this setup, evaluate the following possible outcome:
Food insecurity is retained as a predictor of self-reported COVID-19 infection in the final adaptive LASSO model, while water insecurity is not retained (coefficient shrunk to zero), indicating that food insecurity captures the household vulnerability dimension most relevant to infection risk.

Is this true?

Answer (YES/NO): NO